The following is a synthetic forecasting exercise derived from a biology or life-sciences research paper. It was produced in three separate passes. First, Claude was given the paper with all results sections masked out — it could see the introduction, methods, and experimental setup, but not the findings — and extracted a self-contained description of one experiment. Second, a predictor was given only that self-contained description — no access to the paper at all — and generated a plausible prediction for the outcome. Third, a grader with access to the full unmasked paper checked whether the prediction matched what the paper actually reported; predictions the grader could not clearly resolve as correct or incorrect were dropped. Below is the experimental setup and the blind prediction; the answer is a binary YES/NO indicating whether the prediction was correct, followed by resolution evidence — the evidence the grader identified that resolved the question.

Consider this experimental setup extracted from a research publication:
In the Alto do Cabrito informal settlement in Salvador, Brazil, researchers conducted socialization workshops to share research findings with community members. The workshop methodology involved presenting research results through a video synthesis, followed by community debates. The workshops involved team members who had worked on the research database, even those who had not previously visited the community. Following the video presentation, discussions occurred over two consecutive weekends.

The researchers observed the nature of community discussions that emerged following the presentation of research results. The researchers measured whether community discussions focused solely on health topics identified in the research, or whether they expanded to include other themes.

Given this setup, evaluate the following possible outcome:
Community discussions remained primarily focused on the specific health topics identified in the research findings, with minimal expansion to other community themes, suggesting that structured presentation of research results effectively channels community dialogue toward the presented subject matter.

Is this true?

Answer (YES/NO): NO